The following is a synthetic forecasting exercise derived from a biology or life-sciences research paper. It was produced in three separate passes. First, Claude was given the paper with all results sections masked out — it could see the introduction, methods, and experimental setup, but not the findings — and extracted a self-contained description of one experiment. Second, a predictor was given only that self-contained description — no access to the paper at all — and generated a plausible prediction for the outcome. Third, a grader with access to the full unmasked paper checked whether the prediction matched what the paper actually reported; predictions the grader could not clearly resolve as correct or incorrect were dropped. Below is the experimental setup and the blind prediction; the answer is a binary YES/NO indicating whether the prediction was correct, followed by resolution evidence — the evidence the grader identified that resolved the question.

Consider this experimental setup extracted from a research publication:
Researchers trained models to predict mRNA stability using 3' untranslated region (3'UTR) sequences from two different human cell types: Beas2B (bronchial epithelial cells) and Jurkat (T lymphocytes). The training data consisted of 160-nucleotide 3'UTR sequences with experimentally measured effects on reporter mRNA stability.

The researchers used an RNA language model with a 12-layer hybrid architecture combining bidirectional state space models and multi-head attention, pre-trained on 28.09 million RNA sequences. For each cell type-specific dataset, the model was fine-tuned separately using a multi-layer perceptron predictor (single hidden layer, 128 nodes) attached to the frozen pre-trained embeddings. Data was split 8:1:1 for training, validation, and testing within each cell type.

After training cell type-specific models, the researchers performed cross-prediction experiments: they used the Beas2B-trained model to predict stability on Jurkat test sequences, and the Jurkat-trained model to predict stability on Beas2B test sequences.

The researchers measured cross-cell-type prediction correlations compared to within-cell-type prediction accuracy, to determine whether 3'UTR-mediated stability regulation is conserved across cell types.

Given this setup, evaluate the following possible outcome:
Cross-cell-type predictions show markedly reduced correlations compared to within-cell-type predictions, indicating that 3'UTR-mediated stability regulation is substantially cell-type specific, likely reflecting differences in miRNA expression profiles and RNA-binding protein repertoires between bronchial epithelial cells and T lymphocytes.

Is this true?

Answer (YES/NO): NO